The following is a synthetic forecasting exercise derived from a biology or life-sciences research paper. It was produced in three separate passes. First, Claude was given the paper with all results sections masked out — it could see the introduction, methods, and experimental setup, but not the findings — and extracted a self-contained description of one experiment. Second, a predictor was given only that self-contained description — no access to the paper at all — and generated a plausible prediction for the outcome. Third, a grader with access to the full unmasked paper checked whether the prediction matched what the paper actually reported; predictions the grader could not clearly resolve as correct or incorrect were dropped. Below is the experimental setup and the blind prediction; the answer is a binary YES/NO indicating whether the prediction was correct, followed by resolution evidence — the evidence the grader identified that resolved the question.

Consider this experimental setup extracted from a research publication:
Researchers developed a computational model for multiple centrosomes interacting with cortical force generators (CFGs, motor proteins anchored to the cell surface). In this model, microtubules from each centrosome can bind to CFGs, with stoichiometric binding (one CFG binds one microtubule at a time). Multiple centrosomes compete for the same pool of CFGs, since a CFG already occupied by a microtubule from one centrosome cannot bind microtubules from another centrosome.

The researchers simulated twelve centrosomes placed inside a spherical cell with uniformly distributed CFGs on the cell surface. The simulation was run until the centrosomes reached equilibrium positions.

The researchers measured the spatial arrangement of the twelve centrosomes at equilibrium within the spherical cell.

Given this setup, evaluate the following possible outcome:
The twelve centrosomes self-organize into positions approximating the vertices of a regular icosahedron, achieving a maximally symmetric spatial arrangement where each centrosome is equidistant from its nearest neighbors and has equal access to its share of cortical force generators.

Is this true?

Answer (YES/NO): YES